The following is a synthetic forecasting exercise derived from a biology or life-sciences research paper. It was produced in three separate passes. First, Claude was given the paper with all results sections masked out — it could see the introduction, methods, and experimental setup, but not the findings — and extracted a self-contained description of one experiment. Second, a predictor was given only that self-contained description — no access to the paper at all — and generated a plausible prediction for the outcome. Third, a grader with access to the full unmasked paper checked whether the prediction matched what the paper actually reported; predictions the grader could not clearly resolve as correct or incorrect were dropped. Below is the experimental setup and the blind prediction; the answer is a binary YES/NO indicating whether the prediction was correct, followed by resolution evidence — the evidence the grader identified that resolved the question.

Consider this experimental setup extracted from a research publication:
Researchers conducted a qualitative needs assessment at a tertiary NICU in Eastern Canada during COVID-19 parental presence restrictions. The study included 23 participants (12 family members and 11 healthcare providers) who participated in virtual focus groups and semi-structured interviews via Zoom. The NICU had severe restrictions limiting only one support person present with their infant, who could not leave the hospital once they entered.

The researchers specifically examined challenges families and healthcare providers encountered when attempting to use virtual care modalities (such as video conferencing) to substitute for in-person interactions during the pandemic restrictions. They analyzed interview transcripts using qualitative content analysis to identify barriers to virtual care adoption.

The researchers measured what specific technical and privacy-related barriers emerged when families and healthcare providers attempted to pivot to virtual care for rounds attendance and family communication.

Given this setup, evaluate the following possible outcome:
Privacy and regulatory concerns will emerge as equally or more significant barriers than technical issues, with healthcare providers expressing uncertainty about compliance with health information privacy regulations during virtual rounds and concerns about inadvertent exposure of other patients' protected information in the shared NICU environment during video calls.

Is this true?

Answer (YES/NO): NO